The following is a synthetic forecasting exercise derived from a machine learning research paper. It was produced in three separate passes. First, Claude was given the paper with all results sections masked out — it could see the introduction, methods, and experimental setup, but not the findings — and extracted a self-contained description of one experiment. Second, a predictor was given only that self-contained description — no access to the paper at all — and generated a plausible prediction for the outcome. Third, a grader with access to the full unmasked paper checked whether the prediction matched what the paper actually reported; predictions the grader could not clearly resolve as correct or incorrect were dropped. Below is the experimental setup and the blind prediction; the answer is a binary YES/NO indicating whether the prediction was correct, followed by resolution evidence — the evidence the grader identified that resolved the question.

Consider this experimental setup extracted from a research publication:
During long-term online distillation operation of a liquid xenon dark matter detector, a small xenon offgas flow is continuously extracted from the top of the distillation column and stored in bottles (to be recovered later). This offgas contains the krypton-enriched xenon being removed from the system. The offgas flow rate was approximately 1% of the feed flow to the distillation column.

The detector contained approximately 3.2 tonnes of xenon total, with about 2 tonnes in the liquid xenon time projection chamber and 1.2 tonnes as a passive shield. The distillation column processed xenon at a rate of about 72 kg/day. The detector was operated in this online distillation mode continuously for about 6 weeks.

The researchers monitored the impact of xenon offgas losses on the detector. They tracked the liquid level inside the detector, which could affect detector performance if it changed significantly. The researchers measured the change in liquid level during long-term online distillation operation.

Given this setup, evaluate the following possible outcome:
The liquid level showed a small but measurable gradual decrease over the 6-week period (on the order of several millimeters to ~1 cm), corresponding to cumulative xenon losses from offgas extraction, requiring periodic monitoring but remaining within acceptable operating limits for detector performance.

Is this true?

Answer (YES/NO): NO